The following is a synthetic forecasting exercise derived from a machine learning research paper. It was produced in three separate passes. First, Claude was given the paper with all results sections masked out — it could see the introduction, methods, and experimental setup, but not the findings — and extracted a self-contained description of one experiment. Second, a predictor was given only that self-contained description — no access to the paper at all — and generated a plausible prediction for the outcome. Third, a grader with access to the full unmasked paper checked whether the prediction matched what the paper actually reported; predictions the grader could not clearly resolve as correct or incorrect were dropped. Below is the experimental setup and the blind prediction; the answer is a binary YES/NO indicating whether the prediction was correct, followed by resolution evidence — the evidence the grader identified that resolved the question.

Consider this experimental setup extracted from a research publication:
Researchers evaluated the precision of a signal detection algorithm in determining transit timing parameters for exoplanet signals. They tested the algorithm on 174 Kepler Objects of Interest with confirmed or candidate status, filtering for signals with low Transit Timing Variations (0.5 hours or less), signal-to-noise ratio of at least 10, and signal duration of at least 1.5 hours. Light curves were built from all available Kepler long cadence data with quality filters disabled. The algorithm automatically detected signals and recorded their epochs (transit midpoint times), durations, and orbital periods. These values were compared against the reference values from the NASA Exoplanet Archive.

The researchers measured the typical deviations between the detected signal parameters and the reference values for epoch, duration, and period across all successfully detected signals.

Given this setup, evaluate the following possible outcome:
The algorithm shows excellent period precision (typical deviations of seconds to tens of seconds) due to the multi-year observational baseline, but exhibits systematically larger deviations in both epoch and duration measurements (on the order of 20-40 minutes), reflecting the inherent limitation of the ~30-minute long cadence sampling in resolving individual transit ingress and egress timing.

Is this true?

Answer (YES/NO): NO